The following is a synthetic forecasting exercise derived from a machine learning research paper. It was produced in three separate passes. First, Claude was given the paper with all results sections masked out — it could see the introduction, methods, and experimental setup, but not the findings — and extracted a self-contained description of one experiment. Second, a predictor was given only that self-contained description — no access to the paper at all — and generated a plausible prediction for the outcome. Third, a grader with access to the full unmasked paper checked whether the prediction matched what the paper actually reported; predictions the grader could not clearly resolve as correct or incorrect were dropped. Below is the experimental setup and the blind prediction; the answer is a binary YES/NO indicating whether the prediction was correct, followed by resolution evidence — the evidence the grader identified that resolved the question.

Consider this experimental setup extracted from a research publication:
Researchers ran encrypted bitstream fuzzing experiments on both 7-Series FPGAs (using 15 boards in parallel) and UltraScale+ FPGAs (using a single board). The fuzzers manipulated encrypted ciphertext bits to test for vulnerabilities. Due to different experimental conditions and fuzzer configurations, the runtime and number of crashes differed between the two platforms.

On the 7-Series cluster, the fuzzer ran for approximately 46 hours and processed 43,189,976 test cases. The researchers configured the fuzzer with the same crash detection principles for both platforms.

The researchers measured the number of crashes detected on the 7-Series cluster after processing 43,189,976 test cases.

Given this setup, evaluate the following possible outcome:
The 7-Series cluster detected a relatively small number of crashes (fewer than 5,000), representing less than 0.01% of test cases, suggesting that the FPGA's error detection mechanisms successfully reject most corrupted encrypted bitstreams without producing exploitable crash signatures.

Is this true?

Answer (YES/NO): NO